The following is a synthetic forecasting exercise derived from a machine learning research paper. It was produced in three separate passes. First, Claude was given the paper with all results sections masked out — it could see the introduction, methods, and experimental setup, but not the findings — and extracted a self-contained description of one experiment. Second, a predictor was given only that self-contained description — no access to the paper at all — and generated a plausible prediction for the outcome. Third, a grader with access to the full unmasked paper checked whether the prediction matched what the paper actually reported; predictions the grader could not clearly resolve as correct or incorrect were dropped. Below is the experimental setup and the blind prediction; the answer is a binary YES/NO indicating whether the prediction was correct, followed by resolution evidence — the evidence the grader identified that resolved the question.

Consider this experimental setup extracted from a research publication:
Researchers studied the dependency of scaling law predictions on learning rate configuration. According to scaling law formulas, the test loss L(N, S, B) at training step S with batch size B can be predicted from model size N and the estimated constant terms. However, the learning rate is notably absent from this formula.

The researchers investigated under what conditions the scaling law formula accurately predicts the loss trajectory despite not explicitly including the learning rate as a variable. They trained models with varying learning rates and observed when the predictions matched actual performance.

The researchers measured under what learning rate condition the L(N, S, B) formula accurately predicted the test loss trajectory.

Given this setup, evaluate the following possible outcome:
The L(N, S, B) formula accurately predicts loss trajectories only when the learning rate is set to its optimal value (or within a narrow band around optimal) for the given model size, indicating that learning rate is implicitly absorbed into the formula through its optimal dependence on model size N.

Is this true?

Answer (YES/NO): YES